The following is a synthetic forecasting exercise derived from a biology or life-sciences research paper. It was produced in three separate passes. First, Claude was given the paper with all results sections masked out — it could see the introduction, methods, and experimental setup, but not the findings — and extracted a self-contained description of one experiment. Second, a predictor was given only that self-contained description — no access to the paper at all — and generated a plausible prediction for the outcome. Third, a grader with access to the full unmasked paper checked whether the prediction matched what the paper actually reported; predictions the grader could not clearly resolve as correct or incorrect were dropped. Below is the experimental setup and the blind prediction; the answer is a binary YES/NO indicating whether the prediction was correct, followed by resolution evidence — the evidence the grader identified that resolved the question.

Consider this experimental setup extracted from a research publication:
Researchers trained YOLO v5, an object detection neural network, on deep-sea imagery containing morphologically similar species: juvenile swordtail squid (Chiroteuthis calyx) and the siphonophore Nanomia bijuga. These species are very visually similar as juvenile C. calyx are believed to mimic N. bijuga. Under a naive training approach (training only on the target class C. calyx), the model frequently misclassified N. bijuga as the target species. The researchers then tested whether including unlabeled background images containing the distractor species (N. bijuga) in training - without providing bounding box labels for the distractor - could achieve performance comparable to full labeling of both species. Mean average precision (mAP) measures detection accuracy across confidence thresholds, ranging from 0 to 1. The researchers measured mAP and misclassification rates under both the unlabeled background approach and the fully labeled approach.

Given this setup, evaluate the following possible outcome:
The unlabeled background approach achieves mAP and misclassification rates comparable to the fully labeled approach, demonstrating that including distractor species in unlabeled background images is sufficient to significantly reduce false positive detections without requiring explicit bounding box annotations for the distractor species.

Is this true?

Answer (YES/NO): YES